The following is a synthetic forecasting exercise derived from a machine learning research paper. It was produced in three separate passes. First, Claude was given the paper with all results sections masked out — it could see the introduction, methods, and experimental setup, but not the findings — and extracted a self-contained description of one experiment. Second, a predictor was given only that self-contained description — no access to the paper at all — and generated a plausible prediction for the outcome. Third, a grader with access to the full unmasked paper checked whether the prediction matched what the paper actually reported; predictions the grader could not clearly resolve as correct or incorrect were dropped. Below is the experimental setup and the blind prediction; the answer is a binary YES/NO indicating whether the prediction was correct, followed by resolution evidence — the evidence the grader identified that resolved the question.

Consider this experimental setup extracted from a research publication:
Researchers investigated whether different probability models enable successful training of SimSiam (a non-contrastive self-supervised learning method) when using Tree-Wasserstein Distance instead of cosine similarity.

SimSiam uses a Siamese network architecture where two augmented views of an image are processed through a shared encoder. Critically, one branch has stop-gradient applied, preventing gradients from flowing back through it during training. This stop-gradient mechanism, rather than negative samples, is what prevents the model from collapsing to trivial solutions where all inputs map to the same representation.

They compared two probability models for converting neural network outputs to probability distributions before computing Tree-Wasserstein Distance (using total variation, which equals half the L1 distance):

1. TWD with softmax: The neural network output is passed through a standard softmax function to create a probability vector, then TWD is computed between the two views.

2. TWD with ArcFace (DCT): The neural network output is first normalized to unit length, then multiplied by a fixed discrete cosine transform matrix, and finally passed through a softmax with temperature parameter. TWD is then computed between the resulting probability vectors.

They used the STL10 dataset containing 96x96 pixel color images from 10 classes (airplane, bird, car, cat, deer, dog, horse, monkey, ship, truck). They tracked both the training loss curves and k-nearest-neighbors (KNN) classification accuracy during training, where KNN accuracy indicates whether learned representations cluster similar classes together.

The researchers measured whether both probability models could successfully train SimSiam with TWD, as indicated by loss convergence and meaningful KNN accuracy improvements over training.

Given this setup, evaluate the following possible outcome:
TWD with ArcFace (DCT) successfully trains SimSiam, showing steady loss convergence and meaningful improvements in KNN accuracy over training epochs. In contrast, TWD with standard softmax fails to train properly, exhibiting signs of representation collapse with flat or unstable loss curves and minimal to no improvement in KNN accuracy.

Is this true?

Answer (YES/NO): YES